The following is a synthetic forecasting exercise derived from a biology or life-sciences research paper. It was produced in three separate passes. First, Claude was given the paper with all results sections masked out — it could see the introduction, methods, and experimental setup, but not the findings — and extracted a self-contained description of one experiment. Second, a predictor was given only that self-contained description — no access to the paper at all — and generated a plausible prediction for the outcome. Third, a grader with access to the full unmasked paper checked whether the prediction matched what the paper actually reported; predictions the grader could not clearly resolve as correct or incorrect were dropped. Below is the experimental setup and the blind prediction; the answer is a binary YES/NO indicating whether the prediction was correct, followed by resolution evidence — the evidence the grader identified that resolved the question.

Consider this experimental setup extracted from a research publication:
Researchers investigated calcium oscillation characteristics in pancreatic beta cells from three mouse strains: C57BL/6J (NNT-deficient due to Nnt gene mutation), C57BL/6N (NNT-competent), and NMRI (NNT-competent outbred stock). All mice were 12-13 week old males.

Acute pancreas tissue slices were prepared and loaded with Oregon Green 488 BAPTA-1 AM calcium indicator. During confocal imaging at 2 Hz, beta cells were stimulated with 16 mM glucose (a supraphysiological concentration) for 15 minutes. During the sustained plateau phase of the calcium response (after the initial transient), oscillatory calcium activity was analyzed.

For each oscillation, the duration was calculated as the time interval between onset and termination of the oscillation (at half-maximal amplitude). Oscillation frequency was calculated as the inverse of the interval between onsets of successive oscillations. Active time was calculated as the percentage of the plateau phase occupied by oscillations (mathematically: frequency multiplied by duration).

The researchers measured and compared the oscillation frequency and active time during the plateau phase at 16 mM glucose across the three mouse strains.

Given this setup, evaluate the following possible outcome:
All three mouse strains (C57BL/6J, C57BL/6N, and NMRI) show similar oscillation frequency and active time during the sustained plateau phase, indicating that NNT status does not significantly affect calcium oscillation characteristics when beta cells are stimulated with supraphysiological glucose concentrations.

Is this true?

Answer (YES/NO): NO